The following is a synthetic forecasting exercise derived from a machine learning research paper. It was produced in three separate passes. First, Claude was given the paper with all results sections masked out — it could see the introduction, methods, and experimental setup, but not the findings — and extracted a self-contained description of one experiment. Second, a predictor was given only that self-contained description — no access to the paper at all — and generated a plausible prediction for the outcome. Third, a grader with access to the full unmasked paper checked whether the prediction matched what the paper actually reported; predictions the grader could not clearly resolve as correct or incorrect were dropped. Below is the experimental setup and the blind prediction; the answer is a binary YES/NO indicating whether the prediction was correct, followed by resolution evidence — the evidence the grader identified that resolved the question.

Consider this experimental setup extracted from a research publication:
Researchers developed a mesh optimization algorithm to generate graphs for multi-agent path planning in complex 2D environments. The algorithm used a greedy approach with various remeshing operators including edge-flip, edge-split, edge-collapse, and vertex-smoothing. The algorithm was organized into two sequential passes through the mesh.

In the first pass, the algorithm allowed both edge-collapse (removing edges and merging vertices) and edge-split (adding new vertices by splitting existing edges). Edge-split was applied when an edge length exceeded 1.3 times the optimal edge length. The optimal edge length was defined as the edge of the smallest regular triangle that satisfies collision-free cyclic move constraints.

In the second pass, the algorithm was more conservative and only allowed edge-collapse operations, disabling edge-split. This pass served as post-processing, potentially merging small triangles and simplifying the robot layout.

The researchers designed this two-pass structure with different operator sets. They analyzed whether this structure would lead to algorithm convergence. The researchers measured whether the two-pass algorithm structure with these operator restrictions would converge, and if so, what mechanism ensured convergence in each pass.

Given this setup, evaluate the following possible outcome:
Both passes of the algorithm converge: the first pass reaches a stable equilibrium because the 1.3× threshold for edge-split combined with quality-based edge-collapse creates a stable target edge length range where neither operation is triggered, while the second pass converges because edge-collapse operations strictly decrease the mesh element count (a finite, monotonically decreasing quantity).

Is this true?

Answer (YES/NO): NO